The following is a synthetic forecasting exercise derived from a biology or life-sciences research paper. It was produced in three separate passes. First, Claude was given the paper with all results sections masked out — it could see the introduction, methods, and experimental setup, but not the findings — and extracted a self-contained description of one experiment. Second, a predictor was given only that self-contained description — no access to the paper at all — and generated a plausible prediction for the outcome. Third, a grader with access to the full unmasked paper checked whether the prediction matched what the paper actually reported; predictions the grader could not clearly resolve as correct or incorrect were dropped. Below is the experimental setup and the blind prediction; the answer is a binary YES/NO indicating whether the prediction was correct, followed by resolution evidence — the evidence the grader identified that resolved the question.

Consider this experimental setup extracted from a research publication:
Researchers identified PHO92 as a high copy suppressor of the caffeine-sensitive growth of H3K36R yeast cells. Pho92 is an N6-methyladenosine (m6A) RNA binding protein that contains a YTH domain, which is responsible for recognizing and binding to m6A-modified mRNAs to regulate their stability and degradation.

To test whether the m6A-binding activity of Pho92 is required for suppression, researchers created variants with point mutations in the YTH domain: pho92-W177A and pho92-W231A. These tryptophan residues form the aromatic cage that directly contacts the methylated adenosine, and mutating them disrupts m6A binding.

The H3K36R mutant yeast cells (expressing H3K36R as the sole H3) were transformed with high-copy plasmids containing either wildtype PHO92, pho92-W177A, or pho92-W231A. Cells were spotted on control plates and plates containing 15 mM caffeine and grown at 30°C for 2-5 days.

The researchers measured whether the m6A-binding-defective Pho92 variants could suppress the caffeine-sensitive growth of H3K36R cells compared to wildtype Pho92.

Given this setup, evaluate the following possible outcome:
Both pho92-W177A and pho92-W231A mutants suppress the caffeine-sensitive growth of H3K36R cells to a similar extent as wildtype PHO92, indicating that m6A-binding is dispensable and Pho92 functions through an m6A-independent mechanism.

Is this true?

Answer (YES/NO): YES